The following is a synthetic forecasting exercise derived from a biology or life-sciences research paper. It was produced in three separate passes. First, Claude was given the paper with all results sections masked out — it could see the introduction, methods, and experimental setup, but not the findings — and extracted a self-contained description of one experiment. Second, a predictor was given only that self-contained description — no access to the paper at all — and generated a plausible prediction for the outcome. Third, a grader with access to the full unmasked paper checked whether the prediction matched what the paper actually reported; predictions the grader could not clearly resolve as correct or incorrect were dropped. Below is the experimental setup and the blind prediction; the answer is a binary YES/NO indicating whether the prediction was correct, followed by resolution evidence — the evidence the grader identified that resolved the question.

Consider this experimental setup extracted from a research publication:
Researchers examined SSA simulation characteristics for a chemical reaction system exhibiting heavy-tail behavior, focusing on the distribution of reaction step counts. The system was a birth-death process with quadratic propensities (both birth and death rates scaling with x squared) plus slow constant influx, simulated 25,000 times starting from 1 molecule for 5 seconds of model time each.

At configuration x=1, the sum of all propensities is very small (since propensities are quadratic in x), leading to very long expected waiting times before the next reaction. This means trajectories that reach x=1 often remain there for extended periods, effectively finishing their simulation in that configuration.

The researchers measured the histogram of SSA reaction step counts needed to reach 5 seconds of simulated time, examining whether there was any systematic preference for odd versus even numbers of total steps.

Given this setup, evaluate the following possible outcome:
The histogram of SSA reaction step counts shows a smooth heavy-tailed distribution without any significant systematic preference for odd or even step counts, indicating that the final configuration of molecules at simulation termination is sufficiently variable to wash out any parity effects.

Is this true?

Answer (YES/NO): NO